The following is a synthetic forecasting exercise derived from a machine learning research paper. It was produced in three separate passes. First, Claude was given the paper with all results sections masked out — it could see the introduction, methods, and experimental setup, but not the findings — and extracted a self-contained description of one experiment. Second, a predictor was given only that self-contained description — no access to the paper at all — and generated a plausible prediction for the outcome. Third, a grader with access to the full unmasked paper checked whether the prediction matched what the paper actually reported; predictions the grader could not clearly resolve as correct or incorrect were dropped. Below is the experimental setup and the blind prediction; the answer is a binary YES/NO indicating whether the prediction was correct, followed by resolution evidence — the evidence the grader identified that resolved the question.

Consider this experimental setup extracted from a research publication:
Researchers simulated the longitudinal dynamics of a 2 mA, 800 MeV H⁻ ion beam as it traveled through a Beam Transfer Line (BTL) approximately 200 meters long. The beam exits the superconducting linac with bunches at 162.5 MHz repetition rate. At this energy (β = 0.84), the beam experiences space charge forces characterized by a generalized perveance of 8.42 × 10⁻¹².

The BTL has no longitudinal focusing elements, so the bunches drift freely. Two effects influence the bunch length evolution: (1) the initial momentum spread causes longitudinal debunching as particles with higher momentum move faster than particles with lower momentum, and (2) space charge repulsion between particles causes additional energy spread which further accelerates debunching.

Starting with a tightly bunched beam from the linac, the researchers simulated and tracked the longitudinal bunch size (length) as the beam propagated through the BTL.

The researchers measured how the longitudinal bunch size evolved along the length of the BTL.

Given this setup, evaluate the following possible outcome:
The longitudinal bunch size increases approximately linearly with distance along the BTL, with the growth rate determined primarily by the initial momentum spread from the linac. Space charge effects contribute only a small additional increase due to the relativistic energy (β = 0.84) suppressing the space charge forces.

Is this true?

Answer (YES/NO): NO